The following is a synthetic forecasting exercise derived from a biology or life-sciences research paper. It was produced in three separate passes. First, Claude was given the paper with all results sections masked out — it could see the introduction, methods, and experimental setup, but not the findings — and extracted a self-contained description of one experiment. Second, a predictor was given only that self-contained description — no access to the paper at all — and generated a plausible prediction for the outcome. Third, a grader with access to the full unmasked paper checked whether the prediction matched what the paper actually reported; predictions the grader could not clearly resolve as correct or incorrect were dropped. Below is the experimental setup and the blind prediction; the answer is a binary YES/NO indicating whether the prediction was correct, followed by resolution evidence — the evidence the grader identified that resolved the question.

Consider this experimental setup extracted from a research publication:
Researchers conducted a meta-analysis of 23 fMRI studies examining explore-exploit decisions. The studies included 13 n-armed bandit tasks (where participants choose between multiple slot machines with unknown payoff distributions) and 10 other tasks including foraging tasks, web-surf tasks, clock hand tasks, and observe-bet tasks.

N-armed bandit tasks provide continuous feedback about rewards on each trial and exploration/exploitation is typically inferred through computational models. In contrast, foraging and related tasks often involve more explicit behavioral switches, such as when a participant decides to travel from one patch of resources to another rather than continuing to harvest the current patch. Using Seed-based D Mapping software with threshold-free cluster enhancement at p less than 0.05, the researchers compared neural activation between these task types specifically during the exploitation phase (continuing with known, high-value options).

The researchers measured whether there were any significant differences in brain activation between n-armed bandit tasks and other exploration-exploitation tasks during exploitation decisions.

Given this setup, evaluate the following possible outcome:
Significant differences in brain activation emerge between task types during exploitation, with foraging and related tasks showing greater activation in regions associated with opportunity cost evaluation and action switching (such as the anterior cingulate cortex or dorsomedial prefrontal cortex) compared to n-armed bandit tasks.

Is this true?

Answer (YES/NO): YES